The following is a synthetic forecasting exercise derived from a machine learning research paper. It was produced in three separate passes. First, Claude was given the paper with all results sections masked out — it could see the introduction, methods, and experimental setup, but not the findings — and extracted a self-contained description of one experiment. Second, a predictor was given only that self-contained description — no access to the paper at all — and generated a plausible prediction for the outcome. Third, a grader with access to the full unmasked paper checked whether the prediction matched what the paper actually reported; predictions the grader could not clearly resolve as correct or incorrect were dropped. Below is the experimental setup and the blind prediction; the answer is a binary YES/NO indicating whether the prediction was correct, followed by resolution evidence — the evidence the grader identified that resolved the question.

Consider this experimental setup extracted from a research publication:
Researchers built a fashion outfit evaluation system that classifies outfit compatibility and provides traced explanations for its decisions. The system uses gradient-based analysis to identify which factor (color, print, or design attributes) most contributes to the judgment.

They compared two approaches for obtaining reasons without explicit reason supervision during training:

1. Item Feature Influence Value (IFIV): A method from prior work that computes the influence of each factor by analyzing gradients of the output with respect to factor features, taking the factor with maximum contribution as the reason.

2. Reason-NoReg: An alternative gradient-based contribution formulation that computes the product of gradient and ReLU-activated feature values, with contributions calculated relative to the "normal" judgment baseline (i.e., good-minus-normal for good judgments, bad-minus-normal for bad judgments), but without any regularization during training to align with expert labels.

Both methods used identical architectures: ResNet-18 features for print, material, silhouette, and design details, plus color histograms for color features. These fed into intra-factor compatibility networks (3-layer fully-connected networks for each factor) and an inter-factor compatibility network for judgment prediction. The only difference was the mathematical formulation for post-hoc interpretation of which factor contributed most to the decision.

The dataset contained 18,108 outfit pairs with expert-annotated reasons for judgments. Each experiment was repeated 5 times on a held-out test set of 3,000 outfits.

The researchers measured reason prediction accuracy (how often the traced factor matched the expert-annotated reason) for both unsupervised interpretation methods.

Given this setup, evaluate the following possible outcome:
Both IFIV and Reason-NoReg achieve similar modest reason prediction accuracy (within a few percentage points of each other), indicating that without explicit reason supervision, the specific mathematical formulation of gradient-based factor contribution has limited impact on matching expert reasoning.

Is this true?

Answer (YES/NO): YES